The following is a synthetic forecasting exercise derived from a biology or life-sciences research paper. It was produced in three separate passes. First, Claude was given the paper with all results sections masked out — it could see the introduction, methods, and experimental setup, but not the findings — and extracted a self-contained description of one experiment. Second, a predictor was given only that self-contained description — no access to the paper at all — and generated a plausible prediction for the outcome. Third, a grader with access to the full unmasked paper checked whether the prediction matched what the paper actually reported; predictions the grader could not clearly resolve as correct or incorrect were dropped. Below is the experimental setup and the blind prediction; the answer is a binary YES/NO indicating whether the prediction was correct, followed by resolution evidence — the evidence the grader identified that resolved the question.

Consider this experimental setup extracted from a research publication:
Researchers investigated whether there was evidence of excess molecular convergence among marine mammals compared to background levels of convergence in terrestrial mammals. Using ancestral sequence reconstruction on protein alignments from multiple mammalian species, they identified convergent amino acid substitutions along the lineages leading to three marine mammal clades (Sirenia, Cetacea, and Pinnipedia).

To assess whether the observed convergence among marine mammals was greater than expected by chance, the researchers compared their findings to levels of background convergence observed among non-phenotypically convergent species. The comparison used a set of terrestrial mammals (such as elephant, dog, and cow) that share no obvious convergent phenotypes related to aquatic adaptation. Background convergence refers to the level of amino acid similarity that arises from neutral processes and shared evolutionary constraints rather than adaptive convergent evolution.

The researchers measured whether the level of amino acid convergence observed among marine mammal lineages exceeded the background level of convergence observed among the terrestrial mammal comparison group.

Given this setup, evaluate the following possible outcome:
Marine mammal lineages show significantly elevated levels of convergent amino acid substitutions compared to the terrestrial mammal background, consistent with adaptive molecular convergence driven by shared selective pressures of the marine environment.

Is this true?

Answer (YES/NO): NO